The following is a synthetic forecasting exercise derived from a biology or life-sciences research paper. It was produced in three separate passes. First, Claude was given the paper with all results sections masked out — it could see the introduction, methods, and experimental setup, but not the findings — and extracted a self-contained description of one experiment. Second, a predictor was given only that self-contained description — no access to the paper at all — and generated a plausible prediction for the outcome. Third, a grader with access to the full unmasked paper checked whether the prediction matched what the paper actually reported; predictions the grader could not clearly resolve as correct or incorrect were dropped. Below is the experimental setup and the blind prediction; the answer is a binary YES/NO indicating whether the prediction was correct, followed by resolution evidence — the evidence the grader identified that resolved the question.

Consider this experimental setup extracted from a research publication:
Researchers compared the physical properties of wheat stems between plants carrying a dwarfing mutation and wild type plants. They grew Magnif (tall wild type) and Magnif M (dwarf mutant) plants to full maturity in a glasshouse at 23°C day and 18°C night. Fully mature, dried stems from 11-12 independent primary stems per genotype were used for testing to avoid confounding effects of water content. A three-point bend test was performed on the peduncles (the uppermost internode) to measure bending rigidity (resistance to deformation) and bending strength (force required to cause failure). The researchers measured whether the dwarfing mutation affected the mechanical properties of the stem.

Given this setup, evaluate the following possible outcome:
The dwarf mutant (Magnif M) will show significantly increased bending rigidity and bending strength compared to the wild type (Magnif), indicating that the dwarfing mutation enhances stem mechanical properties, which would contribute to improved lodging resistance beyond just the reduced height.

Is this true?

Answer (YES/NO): YES